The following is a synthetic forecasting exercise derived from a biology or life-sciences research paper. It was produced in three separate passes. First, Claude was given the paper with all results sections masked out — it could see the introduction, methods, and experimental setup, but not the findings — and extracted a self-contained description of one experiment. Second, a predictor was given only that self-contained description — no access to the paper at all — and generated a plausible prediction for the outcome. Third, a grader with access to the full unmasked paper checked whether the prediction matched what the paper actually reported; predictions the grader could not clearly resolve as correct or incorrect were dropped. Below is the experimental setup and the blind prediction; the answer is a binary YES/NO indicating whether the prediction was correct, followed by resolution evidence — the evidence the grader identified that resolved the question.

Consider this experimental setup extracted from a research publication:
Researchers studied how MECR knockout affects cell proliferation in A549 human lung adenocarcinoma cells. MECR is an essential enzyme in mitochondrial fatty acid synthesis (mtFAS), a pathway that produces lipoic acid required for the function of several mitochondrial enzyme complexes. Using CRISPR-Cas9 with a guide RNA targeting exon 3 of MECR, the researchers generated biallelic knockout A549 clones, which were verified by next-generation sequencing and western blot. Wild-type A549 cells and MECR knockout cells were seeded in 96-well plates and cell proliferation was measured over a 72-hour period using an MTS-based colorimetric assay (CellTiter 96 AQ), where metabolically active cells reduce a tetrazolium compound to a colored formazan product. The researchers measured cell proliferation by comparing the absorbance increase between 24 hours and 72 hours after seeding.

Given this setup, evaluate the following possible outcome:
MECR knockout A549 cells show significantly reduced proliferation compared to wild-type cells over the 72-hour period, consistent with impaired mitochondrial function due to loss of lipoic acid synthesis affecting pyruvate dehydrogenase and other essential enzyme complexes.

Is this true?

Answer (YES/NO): YES